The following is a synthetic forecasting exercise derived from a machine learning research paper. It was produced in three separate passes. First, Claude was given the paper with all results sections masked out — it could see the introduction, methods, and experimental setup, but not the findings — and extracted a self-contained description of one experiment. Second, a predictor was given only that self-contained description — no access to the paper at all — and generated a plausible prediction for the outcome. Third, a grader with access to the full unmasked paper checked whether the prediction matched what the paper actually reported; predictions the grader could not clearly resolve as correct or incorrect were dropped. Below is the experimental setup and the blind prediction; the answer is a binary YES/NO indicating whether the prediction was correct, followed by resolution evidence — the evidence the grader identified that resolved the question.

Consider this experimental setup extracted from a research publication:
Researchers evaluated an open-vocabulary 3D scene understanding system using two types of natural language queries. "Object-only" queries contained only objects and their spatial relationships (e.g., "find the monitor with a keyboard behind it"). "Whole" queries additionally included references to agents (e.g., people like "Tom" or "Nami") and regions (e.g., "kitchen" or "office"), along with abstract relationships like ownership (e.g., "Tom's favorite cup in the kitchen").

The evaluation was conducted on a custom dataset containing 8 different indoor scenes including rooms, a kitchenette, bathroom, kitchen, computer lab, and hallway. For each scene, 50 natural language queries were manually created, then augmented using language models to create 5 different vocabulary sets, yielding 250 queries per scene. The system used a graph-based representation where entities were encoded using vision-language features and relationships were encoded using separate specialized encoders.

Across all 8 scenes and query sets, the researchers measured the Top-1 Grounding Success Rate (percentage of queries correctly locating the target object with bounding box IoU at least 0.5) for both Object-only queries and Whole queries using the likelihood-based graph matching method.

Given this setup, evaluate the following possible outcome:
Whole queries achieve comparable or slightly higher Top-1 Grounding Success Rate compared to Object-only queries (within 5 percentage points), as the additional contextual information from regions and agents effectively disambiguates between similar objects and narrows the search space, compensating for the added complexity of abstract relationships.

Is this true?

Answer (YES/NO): NO